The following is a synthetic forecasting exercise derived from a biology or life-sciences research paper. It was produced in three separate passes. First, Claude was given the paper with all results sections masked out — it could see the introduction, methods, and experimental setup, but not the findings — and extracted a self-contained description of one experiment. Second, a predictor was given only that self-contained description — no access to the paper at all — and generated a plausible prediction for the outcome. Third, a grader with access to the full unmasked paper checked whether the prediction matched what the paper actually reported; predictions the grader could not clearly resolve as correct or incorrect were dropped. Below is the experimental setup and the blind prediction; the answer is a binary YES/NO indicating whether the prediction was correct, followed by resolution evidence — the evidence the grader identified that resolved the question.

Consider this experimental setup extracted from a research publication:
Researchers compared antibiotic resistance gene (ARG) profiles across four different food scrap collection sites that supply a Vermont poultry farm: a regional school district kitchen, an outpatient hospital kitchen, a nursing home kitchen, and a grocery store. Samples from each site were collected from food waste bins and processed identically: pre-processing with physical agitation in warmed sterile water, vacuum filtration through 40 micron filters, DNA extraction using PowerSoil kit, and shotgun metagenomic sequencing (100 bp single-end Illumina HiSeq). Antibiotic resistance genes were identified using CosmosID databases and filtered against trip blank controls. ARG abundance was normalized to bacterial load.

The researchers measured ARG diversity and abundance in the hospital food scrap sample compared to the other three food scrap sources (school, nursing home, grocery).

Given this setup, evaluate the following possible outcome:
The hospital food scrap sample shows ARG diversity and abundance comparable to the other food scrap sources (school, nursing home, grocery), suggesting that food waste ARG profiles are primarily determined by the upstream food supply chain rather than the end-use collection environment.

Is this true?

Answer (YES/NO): NO